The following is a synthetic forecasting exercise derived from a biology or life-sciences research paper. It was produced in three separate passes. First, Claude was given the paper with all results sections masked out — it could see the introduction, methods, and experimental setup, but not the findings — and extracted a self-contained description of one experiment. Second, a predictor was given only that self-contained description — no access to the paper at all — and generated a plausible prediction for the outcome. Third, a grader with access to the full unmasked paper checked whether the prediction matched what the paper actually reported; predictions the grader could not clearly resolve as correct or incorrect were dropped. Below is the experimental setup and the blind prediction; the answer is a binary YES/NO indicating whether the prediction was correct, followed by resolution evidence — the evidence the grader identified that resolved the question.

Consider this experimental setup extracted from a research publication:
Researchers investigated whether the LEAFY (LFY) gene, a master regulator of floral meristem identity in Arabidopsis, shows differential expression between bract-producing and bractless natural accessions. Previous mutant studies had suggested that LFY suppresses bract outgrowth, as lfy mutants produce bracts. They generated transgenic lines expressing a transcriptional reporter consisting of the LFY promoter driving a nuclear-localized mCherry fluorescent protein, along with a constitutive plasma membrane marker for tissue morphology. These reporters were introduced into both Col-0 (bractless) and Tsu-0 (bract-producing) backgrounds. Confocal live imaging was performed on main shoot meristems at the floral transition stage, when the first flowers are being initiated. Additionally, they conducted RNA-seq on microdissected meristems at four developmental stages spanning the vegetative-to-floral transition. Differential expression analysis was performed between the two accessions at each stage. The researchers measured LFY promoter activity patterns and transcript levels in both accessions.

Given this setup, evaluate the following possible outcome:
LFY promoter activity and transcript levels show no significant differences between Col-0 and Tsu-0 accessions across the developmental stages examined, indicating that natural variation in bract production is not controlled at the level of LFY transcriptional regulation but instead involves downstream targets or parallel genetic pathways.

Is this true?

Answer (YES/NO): YES